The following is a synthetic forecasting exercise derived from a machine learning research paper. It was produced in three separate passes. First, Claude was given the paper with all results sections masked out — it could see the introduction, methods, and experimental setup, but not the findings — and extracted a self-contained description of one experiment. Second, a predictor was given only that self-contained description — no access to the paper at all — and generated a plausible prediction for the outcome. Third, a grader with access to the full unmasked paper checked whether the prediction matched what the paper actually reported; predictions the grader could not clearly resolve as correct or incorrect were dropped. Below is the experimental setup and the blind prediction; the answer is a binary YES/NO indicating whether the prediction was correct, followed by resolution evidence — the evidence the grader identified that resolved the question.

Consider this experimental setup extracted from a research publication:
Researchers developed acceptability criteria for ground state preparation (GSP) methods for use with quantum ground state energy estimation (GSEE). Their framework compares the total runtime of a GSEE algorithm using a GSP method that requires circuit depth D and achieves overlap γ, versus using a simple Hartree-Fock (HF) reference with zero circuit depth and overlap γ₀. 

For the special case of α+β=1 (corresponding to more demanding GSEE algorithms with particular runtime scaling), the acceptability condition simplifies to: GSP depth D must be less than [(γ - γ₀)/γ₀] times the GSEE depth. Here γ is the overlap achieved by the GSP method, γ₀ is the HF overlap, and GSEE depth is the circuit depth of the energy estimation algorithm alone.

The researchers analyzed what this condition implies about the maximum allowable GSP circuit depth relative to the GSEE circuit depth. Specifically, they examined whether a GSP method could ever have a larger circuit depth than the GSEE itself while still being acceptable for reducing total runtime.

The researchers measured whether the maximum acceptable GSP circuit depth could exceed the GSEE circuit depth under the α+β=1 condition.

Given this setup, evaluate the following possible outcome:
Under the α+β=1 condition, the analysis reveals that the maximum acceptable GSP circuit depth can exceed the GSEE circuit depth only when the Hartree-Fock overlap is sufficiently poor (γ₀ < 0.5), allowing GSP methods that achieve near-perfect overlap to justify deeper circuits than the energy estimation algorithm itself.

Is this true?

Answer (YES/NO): YES